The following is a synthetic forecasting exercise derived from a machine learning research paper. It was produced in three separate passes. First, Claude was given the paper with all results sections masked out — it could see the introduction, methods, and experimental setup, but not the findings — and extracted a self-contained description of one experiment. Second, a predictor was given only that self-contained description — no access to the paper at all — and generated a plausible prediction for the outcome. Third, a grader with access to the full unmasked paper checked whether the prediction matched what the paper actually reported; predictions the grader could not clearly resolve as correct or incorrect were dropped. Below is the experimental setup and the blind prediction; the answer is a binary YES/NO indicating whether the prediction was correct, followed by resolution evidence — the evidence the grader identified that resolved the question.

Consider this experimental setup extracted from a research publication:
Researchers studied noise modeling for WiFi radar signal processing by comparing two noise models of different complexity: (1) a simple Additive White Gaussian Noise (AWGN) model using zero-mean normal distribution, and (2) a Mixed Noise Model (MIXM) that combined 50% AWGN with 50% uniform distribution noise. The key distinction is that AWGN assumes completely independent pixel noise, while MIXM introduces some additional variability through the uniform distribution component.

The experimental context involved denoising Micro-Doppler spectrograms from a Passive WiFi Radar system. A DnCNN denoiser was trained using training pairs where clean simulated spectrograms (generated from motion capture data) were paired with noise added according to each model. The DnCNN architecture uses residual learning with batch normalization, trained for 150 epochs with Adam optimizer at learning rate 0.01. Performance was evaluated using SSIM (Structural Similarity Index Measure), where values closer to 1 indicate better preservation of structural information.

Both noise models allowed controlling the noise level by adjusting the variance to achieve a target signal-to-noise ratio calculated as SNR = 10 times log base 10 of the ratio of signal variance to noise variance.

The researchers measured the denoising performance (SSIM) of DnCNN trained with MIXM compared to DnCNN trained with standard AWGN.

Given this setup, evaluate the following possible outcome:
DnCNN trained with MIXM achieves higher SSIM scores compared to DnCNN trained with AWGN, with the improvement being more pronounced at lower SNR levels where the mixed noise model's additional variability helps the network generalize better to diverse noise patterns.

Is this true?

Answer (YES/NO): NO